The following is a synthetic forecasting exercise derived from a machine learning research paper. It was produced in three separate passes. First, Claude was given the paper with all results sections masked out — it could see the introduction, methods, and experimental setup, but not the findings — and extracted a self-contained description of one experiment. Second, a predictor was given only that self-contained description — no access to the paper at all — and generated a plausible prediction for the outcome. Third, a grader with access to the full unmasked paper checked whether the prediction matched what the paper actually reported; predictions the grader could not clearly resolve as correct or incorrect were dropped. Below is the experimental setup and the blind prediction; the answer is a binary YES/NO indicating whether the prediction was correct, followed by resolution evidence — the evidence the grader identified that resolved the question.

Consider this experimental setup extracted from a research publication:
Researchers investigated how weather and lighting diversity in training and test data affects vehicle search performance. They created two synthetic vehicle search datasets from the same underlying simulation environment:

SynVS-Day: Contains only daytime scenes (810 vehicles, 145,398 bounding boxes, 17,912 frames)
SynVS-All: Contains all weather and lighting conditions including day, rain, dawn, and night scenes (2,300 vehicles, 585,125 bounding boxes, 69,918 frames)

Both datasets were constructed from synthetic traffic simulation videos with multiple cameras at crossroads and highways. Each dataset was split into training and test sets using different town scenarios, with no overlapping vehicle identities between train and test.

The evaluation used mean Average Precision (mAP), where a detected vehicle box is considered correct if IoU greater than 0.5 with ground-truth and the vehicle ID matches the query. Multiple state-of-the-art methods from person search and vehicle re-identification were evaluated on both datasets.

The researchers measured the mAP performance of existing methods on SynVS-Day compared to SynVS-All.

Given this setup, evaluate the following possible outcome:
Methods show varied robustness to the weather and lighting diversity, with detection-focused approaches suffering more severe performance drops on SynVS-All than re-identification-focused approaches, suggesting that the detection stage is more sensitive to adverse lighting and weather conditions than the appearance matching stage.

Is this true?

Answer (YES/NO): NO